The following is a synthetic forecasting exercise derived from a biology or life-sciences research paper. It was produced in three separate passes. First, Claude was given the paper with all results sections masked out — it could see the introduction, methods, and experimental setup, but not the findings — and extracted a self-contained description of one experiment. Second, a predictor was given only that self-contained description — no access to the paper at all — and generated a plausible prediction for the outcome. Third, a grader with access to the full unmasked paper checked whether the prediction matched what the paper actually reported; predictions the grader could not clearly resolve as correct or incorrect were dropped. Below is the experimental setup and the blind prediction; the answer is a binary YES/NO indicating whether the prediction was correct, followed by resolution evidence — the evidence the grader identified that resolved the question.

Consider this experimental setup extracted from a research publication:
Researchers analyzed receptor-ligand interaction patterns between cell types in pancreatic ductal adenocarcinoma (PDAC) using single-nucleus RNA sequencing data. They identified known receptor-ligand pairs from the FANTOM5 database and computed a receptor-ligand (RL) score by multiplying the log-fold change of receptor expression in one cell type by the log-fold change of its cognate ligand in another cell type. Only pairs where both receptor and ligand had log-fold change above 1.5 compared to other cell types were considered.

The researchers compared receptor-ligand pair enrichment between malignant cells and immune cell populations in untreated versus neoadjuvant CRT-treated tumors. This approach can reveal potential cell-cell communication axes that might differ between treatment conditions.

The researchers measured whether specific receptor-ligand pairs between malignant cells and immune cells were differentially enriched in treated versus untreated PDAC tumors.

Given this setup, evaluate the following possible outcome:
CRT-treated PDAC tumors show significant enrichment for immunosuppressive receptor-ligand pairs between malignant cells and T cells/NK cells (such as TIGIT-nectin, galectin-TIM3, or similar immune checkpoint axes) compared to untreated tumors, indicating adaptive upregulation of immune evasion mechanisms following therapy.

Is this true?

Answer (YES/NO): NO